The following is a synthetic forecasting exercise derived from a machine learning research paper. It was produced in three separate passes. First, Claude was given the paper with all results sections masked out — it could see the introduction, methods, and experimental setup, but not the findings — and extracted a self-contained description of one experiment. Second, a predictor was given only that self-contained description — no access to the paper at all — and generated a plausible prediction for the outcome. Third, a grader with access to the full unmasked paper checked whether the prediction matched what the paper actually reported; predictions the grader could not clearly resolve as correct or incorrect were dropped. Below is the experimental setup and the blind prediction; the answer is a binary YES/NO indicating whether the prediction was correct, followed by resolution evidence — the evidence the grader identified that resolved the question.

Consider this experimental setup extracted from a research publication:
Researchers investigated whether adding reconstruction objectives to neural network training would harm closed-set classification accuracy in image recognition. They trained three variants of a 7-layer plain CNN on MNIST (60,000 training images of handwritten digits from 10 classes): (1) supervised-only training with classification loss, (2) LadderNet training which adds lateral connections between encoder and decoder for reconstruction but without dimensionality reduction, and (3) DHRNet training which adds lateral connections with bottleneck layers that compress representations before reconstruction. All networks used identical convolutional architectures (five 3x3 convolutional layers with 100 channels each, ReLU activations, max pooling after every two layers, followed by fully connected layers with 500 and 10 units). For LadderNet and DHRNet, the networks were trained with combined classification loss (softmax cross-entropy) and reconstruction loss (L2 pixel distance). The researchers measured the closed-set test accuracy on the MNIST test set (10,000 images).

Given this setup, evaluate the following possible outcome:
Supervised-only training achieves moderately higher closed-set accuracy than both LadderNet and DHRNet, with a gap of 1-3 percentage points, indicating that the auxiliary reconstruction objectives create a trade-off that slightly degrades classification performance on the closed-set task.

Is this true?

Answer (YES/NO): NO